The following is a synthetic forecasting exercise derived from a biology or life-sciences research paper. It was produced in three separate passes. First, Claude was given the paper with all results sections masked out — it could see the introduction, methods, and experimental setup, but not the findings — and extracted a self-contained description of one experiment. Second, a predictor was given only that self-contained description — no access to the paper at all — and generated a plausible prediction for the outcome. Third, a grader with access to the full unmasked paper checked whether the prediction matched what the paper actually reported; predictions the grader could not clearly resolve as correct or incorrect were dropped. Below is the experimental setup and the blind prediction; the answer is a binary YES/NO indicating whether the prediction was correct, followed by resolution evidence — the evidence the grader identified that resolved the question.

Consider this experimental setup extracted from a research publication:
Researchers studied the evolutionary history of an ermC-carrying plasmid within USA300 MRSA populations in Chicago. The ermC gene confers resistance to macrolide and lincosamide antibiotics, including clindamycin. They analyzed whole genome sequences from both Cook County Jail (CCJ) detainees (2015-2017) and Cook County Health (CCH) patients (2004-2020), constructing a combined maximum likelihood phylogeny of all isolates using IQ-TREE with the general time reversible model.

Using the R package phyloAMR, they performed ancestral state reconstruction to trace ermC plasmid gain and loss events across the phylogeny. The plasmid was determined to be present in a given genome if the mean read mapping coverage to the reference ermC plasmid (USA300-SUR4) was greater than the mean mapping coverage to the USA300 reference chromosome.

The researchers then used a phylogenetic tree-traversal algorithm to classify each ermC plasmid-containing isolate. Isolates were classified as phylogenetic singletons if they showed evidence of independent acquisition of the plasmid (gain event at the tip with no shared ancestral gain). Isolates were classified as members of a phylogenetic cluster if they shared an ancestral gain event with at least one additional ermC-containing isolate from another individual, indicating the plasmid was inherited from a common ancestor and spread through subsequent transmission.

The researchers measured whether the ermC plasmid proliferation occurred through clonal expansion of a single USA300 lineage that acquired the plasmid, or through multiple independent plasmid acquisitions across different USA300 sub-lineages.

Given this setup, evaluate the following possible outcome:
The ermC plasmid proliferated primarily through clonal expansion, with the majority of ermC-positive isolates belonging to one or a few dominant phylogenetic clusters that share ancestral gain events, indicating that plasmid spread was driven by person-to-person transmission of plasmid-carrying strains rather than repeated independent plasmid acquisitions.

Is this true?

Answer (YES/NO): NO